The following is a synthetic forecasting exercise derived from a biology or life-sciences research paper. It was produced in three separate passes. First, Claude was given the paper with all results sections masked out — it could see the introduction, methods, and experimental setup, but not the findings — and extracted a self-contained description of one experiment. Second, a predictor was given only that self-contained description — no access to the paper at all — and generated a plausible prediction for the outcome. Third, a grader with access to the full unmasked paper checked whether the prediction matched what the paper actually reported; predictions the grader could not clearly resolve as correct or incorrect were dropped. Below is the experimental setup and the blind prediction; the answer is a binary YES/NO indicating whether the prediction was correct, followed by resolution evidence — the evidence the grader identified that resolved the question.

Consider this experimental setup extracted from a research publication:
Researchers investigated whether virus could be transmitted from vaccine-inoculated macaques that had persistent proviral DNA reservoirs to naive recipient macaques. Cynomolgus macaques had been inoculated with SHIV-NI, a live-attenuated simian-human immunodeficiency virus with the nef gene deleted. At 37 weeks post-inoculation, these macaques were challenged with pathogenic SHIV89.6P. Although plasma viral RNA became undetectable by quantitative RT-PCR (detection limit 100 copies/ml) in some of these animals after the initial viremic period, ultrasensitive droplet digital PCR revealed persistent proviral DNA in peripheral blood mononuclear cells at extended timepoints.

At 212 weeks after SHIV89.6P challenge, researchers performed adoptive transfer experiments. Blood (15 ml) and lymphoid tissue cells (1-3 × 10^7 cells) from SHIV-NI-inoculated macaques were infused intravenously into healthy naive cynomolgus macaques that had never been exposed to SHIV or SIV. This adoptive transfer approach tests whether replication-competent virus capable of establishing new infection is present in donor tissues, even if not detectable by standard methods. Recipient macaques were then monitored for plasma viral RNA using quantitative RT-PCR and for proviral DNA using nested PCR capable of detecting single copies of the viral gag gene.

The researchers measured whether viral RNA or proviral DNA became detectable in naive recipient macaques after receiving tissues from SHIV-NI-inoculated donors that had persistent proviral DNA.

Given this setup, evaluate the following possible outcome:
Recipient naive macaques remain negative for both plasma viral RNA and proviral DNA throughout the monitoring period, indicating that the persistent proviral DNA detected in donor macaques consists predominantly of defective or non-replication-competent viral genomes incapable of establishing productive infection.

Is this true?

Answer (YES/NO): NO